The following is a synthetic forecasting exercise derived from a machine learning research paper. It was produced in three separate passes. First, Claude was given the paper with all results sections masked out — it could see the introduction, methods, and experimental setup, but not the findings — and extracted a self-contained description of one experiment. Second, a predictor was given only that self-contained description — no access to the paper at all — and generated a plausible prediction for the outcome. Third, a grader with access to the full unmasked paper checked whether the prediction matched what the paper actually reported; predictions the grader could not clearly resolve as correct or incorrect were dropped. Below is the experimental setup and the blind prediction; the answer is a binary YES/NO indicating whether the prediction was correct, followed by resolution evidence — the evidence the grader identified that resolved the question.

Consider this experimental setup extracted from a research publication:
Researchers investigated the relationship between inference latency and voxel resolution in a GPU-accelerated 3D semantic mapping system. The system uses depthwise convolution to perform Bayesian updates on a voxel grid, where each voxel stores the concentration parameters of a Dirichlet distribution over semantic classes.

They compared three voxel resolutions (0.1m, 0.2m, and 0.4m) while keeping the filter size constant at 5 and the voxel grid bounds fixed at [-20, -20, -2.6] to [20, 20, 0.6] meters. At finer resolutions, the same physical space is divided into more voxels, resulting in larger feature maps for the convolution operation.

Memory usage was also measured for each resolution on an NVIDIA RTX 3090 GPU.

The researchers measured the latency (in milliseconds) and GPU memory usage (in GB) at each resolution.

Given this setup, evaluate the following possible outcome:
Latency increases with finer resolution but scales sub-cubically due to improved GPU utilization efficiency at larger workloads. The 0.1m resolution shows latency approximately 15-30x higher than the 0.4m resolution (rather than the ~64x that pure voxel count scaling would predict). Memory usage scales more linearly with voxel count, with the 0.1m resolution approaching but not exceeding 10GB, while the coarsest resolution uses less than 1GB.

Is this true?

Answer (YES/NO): NO